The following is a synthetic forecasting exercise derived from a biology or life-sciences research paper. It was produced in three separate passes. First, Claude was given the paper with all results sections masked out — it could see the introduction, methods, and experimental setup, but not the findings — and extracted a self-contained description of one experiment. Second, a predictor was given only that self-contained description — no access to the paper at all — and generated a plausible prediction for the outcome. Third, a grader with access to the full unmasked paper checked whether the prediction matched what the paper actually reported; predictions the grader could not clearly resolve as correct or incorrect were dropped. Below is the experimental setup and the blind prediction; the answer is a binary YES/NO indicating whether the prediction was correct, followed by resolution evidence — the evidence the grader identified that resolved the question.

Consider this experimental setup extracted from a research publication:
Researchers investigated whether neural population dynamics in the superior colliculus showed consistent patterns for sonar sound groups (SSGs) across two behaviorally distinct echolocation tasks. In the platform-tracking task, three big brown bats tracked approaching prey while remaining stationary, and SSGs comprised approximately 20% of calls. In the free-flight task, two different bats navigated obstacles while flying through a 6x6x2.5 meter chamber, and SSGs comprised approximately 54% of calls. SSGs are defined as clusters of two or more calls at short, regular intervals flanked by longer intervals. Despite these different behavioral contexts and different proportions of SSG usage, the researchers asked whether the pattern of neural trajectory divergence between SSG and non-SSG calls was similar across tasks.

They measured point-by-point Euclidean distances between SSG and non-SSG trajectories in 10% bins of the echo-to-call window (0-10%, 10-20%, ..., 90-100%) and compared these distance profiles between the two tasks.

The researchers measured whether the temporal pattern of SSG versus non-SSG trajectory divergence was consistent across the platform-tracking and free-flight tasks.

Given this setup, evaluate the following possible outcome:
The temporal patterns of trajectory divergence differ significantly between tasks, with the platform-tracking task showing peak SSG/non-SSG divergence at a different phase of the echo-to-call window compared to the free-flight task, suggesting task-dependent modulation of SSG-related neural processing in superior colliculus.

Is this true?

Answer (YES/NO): NO